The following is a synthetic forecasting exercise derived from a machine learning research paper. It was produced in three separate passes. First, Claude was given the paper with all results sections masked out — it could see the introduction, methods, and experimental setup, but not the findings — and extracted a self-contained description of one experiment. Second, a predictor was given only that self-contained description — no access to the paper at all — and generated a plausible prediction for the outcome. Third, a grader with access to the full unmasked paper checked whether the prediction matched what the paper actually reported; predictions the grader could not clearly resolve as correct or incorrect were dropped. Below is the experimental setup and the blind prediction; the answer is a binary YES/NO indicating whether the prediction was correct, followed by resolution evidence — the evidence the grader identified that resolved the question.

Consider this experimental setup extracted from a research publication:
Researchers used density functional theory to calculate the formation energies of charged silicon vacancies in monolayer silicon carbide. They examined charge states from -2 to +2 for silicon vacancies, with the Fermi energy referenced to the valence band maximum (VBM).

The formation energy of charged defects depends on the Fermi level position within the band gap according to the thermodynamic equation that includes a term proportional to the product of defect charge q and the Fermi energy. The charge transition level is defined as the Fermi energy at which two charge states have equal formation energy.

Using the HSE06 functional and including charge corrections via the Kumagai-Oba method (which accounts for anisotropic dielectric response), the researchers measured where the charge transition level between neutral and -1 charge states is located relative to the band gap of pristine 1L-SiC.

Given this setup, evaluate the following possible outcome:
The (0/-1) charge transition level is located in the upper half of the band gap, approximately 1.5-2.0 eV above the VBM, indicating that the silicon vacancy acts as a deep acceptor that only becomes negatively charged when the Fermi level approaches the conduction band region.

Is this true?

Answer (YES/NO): NO